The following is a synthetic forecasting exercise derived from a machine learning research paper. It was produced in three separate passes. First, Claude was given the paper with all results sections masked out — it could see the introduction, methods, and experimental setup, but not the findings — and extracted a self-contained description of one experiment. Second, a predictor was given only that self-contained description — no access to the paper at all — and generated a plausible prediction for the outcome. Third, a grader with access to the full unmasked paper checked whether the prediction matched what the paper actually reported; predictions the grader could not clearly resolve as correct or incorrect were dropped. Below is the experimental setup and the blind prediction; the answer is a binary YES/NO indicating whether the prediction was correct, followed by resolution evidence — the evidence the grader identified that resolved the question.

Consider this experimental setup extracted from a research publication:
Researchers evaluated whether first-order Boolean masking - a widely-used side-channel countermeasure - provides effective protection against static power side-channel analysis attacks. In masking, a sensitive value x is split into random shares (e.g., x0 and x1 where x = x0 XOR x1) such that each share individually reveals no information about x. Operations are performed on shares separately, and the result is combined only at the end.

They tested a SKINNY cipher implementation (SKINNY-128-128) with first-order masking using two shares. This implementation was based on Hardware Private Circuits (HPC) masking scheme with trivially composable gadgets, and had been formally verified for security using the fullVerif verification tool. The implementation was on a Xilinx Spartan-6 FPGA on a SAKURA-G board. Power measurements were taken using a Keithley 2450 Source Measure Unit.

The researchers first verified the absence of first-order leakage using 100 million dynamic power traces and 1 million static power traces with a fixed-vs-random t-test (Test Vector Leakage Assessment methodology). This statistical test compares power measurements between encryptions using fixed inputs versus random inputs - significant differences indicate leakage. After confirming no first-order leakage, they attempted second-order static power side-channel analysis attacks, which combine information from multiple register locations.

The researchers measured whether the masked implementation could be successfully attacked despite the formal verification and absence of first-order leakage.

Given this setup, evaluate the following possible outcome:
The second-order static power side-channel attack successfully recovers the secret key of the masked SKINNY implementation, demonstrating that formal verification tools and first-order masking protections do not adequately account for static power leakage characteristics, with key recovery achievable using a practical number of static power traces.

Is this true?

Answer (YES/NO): YES